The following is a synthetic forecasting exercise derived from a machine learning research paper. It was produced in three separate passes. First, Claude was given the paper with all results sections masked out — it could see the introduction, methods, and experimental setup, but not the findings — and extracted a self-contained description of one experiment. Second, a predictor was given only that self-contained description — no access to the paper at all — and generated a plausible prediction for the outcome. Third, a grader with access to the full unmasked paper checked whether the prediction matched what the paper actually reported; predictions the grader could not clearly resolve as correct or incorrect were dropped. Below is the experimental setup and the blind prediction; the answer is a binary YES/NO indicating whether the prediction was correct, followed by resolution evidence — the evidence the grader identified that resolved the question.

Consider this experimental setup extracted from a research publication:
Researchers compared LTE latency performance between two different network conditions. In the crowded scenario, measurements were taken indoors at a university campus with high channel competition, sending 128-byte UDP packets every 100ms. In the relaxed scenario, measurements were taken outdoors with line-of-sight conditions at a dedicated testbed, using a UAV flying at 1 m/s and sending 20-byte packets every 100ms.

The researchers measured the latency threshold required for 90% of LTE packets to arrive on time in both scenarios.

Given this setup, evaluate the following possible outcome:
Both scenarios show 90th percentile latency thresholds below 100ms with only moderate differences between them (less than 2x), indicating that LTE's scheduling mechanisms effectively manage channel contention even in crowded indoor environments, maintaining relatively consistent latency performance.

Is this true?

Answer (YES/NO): NO